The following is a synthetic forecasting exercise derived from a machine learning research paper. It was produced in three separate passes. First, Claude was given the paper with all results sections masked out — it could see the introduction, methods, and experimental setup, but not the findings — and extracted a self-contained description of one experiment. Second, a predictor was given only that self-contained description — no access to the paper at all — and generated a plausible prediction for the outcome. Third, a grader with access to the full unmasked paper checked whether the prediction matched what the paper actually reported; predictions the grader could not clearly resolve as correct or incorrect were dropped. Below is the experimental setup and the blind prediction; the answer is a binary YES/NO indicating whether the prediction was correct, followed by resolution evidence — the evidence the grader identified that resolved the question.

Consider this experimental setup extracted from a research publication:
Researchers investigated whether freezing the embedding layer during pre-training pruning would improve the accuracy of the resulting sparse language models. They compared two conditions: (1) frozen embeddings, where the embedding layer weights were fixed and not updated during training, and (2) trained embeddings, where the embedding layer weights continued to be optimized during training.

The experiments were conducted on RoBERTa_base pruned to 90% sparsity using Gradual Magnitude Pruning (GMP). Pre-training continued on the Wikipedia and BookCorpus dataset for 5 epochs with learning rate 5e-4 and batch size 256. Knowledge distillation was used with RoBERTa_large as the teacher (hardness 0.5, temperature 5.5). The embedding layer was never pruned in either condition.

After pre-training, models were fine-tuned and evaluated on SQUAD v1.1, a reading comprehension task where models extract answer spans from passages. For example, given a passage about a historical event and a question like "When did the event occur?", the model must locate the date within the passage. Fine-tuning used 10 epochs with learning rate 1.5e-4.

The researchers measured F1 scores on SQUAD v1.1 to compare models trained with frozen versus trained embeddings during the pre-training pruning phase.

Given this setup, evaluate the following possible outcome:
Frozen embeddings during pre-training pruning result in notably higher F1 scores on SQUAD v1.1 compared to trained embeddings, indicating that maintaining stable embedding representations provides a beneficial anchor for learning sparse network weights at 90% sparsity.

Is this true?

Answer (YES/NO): NO